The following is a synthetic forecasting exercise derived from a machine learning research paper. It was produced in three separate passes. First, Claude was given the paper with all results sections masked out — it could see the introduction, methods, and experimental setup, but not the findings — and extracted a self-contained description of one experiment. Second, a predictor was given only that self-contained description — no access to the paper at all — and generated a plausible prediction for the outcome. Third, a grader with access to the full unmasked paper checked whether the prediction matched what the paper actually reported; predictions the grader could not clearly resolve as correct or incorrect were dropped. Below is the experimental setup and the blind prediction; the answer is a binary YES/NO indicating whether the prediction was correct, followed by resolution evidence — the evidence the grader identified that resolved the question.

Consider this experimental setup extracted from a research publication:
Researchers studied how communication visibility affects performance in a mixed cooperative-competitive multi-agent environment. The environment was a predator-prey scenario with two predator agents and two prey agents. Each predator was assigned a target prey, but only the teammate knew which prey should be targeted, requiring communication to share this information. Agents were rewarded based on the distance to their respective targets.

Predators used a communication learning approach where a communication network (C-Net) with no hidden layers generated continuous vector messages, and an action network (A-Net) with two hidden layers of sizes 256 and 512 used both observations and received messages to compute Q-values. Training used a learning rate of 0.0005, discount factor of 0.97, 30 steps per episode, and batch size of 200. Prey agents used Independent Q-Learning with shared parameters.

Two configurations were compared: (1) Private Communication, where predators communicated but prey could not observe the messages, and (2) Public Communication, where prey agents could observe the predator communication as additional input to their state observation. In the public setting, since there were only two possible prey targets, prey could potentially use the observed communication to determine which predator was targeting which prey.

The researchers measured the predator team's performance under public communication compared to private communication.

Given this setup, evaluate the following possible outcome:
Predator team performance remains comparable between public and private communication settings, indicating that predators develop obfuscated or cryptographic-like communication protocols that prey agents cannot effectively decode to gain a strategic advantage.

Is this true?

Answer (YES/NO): NO